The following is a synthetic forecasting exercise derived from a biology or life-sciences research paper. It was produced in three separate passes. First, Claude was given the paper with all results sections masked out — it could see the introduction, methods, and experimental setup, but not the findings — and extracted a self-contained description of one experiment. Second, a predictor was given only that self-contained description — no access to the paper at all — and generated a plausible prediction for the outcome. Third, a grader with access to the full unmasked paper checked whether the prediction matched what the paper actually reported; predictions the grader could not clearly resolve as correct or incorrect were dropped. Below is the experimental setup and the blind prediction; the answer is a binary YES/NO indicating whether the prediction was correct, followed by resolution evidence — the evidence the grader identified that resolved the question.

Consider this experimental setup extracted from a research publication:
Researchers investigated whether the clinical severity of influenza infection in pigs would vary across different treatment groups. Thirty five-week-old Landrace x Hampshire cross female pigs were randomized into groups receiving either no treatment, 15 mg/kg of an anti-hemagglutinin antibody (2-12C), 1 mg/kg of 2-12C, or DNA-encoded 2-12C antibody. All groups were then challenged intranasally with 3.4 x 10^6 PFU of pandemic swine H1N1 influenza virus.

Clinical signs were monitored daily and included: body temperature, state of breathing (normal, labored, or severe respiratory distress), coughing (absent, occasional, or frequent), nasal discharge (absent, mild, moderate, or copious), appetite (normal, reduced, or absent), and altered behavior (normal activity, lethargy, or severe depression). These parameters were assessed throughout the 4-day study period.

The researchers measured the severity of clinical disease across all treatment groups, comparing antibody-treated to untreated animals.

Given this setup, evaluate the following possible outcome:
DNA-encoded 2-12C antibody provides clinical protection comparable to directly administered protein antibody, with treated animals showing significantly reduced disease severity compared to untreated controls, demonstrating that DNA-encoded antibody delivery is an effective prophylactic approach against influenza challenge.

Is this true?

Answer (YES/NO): NO